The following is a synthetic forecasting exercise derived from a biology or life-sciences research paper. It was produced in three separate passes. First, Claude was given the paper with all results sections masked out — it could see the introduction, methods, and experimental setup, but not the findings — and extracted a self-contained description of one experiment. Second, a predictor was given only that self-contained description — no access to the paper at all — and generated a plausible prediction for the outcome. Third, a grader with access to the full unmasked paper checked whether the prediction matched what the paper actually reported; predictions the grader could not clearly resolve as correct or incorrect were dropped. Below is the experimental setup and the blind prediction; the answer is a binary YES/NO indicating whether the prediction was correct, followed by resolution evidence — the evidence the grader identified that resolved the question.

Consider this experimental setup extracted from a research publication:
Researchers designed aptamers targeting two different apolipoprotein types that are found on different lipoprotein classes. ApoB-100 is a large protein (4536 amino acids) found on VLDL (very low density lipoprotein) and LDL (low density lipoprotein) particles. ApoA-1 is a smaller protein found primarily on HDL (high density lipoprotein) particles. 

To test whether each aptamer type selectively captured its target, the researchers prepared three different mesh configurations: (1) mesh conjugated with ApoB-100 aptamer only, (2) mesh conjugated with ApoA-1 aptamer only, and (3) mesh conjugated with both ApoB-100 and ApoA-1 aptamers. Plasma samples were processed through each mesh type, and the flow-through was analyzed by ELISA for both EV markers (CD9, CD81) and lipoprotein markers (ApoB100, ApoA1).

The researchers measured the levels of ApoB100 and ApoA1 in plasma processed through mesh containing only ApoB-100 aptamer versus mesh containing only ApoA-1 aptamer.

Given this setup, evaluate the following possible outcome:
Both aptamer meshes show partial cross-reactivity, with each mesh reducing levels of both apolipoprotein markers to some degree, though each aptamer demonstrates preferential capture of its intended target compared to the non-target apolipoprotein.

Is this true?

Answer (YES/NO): NO